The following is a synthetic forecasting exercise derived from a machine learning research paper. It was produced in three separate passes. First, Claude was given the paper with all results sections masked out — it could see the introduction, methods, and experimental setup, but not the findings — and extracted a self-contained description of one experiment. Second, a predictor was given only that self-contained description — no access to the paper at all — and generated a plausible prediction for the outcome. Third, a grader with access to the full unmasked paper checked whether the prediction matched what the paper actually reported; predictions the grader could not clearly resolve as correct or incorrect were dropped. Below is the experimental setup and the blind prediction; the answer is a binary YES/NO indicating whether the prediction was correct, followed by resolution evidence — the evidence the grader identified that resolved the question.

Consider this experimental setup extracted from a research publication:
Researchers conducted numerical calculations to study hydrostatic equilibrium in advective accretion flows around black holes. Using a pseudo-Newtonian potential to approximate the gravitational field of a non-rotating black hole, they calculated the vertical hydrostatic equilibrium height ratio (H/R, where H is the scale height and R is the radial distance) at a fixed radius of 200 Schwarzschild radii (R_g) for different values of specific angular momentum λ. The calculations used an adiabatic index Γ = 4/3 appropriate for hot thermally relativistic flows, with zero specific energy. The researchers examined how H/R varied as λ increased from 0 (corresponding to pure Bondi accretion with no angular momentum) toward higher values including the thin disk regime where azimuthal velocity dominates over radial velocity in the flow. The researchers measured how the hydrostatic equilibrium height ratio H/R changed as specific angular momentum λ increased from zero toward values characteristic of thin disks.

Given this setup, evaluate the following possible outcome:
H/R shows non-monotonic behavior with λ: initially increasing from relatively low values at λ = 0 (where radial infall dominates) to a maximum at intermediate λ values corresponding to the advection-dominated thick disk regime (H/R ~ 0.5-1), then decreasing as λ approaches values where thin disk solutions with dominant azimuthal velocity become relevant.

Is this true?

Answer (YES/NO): NO